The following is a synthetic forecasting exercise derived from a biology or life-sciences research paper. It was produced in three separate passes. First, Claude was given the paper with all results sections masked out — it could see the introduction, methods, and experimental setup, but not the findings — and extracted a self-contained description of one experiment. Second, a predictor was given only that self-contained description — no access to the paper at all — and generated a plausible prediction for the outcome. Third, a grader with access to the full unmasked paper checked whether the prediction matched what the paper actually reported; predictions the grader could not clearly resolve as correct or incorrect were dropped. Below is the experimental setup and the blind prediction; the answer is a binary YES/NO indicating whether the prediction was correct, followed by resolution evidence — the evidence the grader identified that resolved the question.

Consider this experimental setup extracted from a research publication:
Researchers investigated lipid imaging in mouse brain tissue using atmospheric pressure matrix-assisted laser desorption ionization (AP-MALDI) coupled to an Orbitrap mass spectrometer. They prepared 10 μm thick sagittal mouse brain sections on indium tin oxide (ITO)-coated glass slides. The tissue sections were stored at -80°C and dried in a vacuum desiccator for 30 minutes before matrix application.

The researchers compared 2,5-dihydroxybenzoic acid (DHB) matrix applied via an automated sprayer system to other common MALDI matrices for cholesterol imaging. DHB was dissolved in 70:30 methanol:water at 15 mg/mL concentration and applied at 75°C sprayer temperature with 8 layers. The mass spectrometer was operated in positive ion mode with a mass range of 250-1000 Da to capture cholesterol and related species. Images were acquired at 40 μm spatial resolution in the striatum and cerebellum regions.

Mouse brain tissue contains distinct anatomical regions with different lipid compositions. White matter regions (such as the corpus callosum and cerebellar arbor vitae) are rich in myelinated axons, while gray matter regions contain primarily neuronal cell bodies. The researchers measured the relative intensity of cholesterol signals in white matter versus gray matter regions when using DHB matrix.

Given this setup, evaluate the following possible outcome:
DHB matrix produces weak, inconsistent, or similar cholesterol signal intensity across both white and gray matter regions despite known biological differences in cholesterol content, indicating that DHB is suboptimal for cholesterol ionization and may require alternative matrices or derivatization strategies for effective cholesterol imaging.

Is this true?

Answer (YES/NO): NO